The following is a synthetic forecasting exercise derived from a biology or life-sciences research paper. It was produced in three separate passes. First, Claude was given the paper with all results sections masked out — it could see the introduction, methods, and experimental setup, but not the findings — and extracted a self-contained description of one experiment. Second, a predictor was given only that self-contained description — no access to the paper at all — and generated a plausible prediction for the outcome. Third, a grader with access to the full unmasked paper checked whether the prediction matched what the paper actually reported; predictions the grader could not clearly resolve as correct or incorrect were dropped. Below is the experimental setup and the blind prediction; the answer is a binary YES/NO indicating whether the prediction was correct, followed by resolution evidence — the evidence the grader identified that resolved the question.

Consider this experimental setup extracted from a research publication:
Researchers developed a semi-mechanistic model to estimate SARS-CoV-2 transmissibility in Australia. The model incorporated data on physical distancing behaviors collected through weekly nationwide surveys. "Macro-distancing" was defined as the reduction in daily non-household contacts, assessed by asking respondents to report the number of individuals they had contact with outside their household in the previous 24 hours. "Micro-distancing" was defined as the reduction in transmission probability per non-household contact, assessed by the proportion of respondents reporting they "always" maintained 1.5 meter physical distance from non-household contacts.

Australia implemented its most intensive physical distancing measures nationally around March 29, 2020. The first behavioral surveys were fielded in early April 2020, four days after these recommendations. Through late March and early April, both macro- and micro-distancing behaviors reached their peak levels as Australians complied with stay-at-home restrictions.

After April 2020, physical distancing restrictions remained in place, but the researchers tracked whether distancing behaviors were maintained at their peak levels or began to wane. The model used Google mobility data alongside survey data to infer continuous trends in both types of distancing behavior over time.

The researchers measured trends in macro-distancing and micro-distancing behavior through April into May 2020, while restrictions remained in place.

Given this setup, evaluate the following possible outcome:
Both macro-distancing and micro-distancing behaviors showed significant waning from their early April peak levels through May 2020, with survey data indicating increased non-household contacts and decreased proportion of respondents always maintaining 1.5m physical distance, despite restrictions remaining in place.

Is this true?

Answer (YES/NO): YES